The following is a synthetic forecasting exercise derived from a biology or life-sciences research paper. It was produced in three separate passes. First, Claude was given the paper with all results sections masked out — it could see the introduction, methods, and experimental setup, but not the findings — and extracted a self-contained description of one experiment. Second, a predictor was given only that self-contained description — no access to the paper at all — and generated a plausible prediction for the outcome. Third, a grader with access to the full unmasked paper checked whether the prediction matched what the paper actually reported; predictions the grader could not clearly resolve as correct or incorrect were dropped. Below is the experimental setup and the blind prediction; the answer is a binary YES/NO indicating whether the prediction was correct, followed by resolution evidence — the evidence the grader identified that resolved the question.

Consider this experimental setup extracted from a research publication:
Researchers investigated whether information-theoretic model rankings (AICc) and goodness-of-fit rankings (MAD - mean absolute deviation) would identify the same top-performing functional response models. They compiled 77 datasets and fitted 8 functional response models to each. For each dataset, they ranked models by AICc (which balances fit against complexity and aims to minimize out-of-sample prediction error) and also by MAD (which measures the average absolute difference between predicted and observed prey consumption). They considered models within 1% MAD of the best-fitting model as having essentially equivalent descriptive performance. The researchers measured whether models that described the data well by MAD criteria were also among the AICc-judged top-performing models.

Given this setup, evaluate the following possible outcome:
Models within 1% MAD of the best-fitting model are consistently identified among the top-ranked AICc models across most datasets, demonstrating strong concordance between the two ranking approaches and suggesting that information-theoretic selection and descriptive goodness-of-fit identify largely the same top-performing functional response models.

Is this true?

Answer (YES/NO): NO